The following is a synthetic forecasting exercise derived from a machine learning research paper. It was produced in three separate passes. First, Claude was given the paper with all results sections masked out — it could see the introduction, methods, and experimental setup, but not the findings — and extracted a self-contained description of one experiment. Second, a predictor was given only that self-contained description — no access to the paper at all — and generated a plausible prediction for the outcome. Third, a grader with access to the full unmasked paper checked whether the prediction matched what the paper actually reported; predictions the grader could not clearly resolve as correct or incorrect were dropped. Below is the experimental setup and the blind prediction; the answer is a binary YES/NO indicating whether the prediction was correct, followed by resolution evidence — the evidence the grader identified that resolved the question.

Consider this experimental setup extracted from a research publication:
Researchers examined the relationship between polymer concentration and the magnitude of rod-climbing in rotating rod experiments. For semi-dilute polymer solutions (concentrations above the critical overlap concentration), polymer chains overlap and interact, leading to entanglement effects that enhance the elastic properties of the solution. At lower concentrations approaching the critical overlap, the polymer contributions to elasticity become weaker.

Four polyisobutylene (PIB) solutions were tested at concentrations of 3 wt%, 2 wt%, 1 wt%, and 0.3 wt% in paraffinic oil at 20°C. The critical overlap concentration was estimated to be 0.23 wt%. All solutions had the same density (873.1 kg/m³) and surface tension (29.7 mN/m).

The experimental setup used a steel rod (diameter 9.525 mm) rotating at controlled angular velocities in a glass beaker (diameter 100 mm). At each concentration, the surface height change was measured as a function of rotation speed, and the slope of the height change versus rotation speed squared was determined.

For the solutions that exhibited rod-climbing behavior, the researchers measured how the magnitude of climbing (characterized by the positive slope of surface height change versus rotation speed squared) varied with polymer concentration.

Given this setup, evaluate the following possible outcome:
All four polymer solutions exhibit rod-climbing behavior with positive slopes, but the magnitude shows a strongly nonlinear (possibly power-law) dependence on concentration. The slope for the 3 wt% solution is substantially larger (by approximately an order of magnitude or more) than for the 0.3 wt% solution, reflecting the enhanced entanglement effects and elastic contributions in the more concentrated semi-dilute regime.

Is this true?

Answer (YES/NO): NO